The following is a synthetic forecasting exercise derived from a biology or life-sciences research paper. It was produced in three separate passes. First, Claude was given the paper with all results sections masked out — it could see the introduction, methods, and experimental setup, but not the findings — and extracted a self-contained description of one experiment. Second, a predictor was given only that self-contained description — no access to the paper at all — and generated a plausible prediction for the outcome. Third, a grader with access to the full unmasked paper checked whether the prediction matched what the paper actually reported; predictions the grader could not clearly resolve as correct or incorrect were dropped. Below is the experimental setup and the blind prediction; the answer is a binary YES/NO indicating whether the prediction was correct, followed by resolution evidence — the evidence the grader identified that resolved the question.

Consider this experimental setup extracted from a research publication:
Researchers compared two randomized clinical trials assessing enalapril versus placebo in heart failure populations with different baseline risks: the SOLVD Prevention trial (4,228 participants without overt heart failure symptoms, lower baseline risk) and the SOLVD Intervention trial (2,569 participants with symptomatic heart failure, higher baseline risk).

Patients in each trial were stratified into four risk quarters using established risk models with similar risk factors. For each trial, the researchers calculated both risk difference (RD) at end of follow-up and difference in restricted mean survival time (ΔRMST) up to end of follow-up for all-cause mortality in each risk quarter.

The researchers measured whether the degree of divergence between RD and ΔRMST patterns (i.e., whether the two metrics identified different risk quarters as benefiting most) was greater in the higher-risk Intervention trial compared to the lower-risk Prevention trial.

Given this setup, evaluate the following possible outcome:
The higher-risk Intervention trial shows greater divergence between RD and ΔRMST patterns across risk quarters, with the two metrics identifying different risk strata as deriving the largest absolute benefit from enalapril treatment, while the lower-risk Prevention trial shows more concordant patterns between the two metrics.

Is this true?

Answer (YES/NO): NO